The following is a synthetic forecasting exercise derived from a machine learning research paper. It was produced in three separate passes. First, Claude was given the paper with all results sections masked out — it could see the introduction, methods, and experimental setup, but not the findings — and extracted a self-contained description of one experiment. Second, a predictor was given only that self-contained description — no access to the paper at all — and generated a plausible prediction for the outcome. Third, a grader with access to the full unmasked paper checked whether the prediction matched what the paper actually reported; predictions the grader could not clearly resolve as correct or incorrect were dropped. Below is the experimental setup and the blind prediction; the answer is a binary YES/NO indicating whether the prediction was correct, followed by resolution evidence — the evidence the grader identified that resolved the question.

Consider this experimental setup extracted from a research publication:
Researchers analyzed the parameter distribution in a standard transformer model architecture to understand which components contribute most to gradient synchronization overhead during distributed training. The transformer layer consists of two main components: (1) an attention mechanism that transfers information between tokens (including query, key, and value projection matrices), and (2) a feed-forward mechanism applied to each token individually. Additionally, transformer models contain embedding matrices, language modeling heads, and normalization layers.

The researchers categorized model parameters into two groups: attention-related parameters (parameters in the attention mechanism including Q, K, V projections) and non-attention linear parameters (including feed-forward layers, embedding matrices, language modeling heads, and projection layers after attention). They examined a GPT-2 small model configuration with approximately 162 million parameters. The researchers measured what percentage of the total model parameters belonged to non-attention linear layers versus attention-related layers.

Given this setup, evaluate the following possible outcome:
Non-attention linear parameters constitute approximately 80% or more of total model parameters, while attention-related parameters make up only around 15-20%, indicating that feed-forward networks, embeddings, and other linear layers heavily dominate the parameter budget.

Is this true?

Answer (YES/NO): YES